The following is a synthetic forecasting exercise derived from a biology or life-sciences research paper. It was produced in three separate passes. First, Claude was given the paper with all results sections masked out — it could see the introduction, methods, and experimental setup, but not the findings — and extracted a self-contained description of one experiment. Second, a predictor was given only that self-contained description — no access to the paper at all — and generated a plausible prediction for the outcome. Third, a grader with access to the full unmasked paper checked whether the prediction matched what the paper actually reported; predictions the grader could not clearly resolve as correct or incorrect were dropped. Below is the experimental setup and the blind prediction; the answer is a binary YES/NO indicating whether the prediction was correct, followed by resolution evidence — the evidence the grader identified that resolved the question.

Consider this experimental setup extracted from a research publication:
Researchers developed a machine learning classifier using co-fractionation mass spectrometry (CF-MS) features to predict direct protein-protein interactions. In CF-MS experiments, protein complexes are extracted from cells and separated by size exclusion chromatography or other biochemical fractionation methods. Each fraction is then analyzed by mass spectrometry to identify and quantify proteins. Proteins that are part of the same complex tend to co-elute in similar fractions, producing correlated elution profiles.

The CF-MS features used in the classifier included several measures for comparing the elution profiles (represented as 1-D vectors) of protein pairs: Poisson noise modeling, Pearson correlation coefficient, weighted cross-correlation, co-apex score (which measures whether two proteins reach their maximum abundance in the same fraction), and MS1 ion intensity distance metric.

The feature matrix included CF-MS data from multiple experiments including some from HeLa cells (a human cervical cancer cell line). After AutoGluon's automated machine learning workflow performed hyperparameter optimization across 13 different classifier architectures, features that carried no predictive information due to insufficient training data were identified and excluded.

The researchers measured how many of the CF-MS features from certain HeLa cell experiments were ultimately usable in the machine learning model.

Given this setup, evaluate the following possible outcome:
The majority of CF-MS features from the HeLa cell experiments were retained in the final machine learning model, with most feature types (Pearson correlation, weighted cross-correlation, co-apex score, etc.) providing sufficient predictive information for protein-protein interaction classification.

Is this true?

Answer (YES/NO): NO